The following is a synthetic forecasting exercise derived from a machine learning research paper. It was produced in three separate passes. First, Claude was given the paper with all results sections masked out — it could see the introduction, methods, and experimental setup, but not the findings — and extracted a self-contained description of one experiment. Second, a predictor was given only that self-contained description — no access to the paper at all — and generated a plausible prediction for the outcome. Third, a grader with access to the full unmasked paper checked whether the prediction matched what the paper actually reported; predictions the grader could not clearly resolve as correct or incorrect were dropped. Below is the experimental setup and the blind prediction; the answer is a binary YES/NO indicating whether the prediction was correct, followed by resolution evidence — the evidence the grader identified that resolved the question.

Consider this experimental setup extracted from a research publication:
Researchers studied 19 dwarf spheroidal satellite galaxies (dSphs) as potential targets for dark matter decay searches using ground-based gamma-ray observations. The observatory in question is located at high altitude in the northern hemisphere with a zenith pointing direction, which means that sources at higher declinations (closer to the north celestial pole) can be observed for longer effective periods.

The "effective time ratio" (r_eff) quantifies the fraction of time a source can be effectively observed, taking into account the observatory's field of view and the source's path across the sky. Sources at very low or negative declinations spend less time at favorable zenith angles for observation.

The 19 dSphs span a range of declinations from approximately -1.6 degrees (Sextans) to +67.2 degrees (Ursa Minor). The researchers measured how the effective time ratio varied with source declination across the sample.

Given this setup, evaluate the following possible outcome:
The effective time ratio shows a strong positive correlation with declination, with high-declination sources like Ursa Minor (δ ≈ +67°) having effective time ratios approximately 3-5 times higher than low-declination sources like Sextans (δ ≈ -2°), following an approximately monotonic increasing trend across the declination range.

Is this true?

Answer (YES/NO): NO